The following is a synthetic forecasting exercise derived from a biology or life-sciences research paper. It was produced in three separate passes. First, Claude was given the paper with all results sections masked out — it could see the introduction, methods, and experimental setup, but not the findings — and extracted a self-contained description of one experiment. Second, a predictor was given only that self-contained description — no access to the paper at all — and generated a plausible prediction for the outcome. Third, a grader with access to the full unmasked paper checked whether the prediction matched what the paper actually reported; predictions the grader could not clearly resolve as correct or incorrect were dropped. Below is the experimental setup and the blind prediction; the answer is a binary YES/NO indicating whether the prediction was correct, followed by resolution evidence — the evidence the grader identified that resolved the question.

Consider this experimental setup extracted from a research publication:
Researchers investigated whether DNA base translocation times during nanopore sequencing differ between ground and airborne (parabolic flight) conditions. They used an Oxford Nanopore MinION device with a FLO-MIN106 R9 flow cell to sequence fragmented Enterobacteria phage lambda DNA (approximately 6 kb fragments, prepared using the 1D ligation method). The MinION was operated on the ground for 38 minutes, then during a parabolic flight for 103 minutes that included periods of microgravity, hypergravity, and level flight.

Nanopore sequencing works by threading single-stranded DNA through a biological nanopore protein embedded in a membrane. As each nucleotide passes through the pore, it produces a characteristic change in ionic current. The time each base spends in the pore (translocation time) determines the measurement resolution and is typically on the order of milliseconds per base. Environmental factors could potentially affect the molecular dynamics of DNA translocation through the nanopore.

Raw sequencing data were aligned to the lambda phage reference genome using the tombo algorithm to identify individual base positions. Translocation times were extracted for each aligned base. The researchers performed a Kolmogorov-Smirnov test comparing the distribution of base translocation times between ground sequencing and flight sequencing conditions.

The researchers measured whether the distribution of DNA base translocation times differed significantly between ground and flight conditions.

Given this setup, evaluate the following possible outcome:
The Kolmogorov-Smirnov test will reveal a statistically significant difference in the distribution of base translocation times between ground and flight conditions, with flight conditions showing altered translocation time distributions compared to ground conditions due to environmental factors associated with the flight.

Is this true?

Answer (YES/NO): YES